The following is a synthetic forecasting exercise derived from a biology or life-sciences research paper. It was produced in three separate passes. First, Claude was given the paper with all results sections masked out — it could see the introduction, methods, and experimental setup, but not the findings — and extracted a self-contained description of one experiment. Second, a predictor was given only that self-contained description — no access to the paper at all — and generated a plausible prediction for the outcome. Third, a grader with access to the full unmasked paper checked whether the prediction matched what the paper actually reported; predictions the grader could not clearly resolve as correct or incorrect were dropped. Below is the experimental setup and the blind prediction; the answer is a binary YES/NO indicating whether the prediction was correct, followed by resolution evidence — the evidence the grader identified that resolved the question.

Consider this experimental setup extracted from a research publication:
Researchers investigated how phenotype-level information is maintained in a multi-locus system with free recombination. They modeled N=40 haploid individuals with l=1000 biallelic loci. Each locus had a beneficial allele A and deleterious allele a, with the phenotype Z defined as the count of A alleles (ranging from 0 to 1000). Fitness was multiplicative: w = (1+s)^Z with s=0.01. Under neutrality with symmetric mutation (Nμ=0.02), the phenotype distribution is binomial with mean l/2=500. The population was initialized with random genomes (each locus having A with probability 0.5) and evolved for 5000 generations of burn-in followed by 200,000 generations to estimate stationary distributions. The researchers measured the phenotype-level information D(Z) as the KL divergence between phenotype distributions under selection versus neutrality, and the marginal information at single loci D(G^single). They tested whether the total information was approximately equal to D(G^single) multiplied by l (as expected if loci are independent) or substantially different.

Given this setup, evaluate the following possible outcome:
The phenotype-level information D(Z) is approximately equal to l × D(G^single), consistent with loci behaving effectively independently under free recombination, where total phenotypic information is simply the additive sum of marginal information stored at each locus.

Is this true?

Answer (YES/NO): YES